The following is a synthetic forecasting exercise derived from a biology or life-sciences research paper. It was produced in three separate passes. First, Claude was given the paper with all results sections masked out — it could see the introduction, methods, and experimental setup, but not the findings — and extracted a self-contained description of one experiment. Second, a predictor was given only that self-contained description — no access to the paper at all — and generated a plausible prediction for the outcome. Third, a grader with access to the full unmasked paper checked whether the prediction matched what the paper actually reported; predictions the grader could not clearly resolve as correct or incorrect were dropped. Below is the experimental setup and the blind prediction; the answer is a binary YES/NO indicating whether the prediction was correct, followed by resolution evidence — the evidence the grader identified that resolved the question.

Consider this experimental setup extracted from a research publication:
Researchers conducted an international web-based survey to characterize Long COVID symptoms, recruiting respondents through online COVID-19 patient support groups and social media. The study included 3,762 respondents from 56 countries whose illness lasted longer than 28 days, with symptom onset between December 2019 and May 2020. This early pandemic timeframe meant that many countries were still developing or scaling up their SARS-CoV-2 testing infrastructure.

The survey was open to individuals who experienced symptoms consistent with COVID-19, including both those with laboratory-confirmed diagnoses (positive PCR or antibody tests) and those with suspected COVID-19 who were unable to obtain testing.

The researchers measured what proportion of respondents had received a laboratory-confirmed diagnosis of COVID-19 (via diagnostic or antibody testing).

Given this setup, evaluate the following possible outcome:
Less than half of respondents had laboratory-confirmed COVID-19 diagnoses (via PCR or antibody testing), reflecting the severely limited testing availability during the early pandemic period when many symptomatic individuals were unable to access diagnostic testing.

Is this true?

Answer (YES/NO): YES